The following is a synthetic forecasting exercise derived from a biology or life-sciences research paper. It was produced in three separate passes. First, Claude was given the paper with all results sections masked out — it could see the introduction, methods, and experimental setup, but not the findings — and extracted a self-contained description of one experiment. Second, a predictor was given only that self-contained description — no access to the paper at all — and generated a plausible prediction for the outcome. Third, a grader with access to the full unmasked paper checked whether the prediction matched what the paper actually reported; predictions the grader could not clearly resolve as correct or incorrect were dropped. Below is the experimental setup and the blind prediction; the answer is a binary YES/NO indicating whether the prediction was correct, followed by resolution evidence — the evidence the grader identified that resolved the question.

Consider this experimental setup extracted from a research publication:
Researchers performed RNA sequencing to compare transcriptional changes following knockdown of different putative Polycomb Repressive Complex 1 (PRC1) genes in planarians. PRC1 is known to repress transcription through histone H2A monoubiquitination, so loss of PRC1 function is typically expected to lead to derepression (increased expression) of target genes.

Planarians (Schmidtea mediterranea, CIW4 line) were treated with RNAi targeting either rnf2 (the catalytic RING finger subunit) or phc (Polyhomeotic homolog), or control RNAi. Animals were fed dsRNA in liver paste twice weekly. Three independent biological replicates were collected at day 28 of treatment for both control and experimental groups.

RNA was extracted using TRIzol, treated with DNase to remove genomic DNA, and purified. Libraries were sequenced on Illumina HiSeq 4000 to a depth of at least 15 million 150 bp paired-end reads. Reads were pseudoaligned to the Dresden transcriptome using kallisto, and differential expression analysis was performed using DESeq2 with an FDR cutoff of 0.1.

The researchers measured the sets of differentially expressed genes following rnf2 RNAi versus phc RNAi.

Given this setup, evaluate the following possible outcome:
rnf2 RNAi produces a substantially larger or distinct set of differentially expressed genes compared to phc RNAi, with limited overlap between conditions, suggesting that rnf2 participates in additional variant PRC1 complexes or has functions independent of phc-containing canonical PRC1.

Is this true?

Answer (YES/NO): YES